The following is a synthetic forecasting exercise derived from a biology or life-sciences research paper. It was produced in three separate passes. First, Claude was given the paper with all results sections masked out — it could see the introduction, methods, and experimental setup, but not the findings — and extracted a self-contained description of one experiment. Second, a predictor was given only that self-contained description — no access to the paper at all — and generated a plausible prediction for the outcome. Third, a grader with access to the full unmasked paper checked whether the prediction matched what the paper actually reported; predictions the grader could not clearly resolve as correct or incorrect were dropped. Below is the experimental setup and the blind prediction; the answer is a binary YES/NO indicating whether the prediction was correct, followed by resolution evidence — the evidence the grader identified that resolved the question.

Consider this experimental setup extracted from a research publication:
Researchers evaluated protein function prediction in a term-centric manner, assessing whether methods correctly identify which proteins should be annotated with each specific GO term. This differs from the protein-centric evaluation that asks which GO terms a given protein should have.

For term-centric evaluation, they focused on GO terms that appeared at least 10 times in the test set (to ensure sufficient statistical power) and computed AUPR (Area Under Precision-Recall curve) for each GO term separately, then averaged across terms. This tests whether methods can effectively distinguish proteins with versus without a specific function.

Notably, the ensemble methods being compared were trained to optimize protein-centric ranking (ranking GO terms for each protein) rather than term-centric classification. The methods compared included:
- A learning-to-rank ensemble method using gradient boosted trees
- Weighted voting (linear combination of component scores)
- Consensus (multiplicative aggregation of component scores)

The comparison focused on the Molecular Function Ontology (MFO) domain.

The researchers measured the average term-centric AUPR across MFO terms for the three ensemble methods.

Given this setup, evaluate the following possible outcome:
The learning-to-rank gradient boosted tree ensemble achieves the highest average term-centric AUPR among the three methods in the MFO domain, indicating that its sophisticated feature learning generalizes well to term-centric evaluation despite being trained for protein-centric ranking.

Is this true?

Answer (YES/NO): YES